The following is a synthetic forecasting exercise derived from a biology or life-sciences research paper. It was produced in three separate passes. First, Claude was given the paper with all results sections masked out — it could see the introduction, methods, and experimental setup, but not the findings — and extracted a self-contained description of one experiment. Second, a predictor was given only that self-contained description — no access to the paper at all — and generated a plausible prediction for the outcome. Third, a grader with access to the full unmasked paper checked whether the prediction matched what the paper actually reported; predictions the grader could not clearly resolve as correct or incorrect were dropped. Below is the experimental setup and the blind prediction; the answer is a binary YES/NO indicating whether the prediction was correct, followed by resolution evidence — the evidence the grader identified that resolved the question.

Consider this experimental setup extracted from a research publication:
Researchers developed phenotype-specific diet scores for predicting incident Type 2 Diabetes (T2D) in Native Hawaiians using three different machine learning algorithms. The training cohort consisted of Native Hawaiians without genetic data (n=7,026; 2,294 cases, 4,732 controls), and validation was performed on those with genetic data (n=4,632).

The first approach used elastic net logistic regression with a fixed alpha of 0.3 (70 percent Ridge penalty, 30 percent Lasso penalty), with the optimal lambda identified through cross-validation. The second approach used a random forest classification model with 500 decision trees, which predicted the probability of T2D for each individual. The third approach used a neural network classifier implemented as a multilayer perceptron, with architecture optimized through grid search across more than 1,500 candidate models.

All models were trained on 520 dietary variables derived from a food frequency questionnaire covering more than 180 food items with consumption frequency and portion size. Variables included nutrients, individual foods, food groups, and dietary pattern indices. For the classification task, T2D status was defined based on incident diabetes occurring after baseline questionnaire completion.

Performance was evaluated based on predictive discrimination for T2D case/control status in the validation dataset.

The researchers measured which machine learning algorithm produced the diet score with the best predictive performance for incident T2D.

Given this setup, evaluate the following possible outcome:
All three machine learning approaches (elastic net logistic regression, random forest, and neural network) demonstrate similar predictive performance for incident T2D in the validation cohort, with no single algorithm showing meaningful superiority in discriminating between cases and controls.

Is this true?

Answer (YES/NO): NO